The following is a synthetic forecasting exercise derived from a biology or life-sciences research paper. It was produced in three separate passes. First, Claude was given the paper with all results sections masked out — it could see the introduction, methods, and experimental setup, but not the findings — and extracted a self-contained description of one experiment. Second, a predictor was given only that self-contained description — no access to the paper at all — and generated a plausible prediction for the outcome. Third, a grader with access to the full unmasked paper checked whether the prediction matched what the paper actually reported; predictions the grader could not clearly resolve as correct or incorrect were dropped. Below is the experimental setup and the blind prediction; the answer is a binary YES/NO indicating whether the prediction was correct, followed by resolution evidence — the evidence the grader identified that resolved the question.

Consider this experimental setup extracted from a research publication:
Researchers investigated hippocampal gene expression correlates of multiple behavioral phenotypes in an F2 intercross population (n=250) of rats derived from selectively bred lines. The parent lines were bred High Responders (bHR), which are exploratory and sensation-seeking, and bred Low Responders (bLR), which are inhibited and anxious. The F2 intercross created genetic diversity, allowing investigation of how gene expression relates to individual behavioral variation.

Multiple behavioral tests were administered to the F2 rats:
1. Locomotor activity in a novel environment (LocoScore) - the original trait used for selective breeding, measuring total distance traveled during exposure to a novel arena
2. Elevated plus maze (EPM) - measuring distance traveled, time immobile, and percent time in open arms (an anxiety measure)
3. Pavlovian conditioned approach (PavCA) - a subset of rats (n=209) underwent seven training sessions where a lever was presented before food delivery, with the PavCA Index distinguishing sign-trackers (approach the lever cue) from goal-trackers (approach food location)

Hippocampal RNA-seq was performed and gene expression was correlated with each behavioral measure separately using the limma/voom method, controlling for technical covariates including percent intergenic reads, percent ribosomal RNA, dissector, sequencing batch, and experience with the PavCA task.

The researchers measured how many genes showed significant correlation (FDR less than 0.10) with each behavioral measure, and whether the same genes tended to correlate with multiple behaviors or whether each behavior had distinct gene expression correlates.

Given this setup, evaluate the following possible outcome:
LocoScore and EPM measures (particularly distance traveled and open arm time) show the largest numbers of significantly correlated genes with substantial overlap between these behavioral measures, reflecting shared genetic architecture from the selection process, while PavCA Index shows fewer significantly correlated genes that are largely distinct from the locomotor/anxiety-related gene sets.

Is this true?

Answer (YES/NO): NO